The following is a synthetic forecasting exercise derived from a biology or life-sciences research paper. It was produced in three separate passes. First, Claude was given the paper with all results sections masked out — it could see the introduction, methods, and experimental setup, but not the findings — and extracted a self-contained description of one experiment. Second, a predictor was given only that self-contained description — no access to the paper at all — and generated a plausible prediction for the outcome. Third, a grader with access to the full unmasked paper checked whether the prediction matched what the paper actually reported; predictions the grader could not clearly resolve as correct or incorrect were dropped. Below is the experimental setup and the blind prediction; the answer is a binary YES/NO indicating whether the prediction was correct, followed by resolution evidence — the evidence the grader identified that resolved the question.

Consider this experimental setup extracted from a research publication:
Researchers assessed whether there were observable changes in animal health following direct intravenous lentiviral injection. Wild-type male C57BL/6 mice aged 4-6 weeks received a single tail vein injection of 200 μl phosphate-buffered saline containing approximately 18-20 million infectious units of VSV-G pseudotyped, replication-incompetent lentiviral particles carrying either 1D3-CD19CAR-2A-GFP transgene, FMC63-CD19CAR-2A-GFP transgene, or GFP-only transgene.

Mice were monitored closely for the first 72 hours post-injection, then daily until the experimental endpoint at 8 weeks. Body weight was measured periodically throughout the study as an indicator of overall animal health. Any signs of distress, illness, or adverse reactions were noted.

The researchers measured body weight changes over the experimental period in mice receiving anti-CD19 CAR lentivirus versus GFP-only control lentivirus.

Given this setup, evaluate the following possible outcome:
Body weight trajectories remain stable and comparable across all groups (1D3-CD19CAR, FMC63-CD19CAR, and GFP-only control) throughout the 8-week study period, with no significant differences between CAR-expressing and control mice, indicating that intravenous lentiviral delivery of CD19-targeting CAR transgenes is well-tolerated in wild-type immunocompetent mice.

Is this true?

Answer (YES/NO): NO